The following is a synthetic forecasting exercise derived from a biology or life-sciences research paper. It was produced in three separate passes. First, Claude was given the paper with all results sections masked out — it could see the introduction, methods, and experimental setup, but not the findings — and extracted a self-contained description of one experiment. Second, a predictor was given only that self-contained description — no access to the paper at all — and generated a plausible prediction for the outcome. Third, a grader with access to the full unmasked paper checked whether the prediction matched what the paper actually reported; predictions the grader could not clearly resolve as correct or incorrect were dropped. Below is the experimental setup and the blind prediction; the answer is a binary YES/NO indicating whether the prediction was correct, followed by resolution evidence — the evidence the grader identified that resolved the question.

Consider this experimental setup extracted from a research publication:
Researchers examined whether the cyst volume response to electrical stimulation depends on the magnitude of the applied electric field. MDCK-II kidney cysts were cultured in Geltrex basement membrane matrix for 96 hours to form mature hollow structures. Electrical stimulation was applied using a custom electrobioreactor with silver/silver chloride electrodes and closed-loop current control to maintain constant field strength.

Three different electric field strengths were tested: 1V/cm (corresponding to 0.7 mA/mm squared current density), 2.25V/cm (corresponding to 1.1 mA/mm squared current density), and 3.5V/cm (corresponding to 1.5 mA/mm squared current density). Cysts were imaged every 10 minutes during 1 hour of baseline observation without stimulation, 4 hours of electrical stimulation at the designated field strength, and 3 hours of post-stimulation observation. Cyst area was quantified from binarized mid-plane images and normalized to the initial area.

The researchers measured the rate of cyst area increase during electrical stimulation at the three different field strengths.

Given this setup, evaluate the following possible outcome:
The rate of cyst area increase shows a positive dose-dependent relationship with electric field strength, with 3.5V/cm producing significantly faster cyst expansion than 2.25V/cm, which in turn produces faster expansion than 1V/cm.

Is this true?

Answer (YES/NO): YES